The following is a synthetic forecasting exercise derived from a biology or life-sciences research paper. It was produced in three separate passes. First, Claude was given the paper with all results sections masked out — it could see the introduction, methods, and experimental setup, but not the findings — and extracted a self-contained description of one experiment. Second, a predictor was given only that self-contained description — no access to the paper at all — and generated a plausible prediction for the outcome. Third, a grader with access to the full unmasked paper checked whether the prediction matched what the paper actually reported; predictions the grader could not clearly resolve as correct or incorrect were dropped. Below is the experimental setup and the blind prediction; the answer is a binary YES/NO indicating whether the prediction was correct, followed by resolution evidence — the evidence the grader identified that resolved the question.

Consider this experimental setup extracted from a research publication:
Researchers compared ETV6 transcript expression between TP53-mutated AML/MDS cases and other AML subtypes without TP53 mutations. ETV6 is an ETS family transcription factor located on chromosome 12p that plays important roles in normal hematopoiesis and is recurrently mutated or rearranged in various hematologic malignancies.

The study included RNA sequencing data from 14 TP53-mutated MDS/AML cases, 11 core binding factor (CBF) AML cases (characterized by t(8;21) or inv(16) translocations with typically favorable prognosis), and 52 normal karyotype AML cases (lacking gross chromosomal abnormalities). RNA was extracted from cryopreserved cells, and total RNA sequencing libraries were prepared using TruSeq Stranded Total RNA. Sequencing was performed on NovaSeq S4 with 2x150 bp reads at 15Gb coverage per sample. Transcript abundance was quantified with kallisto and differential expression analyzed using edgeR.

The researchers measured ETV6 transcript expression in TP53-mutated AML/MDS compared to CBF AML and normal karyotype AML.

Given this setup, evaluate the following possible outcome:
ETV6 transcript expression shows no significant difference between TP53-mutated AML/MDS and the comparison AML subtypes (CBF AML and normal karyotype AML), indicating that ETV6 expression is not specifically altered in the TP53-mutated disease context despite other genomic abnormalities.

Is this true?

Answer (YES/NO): NO